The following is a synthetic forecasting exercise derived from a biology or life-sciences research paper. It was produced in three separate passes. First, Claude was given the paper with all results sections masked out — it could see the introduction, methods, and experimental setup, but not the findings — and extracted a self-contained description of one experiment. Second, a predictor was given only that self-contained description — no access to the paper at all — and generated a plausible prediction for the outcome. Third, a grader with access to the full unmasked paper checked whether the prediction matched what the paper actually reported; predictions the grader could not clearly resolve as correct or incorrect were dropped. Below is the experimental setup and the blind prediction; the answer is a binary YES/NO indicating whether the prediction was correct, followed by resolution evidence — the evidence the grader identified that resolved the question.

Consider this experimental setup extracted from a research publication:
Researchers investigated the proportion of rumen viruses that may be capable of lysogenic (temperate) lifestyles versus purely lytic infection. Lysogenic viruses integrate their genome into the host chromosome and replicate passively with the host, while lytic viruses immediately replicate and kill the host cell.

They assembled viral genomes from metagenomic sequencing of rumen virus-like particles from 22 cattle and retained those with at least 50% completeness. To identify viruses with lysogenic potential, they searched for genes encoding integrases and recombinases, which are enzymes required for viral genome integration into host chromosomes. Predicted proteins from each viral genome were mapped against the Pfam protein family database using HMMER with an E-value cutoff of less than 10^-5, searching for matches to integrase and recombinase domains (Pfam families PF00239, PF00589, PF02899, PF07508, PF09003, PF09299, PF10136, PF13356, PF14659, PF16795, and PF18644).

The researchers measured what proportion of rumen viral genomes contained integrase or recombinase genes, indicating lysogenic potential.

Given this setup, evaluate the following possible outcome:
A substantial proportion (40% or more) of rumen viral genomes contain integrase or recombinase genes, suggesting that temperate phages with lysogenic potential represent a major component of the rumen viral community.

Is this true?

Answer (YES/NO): YES